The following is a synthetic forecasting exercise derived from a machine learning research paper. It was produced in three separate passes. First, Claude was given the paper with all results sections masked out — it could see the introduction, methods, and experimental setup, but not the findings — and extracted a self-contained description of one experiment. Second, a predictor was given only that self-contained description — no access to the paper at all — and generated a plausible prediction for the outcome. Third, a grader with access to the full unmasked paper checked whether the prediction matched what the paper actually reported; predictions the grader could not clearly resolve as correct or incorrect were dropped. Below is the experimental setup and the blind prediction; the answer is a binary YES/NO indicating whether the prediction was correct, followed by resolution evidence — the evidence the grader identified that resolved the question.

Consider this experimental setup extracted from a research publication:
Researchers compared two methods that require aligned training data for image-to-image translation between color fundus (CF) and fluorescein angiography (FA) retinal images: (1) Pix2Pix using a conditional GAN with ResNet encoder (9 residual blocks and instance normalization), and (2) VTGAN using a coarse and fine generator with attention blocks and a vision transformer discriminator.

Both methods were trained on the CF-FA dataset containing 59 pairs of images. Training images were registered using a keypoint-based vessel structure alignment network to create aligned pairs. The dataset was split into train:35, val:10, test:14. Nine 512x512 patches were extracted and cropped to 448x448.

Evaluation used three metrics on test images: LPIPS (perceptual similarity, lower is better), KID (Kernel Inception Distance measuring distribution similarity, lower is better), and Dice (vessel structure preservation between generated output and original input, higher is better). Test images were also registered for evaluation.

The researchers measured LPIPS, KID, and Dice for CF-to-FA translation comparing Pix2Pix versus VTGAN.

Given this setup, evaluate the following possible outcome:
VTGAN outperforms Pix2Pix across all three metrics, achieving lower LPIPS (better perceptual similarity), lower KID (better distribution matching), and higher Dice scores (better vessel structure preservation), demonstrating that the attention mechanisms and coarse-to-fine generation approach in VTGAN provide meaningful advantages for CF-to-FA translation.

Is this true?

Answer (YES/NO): NO